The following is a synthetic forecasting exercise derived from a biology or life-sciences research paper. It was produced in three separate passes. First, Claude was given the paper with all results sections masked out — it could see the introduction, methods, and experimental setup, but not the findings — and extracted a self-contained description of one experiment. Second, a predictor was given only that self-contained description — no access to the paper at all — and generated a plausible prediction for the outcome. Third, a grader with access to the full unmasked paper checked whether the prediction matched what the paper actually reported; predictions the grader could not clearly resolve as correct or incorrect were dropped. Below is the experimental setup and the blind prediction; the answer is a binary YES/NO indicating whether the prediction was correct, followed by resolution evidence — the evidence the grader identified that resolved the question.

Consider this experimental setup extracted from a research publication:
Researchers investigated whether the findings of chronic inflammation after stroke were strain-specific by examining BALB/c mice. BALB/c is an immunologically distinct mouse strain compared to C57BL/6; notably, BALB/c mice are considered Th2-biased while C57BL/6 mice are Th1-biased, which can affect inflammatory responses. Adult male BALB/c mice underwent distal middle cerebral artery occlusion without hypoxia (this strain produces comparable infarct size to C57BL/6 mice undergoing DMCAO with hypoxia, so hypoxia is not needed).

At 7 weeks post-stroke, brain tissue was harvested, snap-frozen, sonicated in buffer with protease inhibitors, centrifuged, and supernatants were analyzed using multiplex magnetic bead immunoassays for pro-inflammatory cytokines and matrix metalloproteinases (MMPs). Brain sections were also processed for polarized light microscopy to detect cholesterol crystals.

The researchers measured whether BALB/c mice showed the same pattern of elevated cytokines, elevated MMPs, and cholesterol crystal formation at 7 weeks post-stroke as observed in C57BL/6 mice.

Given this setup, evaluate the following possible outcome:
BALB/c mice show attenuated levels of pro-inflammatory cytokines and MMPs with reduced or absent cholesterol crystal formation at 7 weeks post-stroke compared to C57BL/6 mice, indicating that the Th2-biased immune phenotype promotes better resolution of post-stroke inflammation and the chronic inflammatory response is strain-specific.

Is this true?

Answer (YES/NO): NO